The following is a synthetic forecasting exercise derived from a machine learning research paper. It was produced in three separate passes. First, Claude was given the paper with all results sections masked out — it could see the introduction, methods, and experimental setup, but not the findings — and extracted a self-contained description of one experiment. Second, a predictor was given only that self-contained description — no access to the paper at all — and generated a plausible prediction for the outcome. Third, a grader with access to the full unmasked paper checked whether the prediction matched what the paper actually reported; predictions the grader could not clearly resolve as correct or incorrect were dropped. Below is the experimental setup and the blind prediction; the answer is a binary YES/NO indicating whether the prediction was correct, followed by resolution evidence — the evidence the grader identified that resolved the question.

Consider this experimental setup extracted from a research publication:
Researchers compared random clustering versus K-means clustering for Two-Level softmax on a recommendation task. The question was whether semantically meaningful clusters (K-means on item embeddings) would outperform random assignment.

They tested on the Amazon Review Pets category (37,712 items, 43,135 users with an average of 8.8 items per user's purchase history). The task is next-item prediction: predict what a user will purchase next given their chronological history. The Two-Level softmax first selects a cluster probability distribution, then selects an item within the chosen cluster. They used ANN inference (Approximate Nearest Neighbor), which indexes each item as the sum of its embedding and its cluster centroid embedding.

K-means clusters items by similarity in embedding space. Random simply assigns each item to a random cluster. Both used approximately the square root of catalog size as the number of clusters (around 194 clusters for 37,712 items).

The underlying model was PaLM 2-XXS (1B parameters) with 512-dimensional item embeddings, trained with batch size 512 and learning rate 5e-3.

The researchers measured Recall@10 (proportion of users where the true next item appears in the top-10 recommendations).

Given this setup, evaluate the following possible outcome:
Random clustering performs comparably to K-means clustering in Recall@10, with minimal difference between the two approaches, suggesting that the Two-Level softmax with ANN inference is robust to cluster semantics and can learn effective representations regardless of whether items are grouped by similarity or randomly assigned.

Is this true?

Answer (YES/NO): YES